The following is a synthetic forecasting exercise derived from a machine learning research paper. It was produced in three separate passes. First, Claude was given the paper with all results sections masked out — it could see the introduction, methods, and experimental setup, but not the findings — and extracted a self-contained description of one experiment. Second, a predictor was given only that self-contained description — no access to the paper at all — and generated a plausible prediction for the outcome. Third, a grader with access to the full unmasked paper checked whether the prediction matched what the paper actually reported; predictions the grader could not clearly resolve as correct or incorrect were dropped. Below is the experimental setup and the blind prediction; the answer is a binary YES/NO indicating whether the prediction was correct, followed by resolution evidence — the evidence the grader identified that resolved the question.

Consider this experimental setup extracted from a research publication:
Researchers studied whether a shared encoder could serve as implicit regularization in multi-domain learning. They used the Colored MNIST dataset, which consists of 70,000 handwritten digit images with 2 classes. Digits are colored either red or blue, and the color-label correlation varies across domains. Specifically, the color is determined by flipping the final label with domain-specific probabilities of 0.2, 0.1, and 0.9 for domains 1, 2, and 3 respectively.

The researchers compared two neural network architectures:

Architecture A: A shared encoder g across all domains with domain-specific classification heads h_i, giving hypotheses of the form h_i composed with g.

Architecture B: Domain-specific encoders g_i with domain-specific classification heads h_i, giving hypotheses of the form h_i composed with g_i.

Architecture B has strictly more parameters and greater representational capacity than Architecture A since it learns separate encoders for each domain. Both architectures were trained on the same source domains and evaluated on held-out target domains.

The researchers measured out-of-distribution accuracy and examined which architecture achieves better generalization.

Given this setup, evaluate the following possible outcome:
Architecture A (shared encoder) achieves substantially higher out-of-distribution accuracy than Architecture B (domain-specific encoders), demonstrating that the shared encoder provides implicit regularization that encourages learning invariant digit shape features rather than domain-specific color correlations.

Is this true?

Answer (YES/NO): YES